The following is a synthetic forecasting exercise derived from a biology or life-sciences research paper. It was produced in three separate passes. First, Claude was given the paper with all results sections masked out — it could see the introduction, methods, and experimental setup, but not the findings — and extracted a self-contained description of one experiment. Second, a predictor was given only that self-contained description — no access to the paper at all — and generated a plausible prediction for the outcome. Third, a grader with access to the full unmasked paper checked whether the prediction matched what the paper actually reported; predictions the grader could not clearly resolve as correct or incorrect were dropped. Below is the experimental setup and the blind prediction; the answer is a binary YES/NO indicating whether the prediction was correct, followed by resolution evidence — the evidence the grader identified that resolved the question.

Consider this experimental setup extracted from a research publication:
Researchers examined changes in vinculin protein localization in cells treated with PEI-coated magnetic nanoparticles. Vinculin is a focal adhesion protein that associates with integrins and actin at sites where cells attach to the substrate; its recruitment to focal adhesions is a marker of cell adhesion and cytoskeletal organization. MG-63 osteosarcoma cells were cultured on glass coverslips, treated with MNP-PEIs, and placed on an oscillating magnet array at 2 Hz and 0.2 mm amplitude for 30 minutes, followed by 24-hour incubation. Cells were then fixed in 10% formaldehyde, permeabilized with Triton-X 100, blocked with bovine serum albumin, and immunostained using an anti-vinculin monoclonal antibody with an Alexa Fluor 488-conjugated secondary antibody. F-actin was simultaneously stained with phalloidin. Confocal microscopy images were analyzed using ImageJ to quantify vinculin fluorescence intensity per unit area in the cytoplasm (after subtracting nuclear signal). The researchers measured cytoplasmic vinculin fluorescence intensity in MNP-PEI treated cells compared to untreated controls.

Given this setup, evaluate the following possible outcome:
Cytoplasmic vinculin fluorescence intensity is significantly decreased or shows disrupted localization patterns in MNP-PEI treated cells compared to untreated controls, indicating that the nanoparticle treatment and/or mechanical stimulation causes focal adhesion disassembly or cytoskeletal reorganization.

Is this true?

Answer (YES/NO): NO